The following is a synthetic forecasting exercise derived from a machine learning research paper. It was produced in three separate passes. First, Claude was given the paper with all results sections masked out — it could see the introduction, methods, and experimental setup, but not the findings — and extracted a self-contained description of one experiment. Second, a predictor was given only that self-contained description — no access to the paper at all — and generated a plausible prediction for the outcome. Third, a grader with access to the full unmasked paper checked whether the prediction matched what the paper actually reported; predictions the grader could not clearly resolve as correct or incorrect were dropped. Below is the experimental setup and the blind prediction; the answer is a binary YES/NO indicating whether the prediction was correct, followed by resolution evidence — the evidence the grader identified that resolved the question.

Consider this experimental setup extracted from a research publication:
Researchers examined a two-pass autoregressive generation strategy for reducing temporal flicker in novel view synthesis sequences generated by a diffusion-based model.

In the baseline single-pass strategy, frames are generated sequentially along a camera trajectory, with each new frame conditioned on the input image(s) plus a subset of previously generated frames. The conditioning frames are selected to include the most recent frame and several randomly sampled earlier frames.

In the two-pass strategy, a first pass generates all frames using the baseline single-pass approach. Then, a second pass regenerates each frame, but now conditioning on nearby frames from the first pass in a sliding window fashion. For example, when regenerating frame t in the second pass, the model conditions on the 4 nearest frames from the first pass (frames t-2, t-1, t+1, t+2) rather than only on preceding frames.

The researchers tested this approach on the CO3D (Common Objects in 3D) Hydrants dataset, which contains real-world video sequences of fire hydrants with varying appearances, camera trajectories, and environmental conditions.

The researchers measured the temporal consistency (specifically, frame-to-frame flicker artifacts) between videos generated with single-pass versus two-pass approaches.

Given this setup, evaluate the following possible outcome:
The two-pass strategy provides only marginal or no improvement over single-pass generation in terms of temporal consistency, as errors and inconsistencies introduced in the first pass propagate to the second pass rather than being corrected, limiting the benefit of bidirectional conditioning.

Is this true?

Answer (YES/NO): NO